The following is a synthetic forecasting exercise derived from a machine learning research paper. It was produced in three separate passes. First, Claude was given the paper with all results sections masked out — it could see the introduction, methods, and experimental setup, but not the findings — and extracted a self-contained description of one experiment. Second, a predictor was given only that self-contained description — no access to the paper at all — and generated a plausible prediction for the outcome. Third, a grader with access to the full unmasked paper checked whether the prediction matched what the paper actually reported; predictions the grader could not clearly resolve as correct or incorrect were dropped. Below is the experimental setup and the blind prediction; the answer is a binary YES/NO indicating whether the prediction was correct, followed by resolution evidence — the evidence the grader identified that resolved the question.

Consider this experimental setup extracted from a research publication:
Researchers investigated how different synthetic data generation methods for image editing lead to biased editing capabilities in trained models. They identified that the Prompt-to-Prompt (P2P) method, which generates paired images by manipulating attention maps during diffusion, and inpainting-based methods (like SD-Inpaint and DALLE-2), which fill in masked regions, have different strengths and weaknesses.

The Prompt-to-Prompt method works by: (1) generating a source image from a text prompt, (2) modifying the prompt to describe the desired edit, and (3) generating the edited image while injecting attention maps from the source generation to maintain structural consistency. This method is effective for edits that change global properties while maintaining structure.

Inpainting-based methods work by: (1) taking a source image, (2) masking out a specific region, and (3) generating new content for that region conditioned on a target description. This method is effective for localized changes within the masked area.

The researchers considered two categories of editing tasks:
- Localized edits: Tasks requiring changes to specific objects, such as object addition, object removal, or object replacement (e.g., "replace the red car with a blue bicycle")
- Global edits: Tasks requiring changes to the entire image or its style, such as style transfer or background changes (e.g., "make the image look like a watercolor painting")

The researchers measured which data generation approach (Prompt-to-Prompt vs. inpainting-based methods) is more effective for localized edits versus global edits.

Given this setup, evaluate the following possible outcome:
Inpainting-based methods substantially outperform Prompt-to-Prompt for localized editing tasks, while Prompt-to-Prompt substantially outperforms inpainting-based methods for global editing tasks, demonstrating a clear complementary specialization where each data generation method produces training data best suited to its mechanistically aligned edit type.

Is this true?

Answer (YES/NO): YES